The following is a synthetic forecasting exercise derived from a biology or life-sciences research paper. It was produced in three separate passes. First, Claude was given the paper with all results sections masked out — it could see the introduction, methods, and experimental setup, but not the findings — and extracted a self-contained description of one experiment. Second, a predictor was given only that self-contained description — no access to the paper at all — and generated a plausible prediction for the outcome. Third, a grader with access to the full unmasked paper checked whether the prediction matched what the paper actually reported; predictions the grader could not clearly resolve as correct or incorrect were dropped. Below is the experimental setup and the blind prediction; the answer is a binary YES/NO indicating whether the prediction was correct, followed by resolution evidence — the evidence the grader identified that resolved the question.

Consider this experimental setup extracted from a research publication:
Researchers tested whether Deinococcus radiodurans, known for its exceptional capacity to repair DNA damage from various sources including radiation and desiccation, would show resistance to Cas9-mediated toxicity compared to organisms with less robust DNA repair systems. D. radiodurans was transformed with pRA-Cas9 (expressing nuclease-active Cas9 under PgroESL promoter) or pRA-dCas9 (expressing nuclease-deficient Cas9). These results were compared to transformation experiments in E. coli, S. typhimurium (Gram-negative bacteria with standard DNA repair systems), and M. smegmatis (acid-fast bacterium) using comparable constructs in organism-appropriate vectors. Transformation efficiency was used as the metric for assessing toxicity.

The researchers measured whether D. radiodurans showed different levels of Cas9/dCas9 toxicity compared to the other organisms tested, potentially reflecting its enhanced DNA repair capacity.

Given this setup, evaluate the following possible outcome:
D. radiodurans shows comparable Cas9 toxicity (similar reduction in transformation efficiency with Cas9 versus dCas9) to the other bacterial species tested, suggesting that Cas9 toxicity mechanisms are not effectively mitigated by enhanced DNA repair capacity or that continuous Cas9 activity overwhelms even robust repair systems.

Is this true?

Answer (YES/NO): NO